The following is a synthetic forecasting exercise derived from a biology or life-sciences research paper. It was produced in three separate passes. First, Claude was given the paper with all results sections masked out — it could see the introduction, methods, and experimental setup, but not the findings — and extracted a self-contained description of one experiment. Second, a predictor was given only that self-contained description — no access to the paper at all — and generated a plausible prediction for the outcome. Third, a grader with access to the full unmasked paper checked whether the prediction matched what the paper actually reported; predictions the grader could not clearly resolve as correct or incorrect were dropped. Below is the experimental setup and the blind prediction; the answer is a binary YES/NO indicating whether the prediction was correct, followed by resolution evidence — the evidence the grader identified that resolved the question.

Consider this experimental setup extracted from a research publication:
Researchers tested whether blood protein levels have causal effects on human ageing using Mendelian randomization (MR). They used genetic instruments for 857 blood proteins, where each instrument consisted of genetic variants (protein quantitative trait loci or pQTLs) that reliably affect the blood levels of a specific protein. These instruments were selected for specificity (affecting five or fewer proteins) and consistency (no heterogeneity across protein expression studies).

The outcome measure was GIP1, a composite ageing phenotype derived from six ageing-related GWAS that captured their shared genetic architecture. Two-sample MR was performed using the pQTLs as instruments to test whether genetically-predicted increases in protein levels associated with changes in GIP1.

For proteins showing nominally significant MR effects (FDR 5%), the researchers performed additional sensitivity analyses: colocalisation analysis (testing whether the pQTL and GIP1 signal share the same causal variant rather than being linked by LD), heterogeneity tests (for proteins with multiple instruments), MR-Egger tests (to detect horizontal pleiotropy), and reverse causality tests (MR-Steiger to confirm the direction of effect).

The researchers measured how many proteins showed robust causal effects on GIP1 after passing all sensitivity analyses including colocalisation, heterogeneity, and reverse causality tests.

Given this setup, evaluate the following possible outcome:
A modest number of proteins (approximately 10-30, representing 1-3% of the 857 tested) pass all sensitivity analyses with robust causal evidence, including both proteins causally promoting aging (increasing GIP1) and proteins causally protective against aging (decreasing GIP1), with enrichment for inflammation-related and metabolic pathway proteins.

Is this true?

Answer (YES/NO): NO